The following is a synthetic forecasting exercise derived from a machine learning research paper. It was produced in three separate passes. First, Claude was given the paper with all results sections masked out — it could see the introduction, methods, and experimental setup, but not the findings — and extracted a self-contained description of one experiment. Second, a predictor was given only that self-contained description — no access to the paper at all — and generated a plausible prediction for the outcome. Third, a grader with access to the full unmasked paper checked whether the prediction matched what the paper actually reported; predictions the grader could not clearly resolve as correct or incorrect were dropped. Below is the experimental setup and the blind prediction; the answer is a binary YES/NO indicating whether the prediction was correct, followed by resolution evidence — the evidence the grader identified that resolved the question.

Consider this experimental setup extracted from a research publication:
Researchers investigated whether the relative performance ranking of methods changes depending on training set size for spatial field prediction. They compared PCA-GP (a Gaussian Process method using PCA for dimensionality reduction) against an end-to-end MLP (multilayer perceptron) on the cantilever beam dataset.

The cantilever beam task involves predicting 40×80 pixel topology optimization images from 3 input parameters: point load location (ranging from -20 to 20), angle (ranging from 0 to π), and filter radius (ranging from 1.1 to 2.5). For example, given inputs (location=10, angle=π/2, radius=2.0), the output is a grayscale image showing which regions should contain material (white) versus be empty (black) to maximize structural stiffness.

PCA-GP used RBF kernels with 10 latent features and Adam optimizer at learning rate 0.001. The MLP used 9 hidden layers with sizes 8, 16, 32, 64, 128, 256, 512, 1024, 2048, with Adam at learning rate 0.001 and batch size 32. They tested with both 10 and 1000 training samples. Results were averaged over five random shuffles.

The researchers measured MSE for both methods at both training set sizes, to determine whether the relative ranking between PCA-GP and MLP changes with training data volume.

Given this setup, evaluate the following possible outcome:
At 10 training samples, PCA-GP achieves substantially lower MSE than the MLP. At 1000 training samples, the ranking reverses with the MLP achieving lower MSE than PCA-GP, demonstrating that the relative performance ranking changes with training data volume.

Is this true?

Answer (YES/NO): YES